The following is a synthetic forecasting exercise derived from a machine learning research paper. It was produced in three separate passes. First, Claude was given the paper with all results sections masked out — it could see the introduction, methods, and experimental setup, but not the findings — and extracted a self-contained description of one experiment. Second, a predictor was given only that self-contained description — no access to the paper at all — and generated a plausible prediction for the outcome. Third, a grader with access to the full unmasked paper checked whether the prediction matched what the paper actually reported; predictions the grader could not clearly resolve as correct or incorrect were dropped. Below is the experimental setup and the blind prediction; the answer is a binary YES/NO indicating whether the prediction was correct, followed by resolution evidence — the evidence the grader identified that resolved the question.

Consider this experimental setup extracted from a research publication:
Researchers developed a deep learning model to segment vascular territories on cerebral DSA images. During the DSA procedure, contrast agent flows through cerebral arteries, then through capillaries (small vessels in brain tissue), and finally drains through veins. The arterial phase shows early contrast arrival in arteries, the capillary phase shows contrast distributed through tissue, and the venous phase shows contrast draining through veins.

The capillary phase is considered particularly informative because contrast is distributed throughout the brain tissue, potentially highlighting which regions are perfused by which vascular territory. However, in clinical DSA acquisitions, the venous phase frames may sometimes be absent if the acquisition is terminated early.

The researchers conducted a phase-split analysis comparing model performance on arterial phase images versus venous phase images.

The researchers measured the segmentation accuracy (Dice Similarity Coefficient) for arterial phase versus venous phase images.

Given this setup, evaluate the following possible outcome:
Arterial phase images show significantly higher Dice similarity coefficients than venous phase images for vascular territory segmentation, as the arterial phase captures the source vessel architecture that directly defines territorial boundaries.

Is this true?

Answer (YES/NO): NO